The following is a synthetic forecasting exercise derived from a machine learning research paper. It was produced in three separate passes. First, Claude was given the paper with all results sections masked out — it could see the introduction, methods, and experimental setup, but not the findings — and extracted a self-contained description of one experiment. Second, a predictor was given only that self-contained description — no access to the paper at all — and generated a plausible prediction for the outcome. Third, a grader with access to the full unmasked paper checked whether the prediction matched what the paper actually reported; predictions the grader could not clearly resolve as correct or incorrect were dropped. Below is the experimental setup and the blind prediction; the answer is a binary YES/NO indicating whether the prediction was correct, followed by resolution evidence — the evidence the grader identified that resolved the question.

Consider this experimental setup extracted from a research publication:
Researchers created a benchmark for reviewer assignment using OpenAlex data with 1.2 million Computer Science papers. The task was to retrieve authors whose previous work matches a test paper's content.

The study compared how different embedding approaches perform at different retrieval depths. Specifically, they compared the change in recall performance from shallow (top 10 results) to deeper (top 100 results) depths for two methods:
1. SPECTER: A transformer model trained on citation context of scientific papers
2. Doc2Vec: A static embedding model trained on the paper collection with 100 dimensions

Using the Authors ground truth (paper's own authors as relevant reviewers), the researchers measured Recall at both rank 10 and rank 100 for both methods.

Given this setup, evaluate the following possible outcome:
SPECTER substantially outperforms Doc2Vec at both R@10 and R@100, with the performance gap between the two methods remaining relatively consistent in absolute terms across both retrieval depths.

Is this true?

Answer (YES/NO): NO